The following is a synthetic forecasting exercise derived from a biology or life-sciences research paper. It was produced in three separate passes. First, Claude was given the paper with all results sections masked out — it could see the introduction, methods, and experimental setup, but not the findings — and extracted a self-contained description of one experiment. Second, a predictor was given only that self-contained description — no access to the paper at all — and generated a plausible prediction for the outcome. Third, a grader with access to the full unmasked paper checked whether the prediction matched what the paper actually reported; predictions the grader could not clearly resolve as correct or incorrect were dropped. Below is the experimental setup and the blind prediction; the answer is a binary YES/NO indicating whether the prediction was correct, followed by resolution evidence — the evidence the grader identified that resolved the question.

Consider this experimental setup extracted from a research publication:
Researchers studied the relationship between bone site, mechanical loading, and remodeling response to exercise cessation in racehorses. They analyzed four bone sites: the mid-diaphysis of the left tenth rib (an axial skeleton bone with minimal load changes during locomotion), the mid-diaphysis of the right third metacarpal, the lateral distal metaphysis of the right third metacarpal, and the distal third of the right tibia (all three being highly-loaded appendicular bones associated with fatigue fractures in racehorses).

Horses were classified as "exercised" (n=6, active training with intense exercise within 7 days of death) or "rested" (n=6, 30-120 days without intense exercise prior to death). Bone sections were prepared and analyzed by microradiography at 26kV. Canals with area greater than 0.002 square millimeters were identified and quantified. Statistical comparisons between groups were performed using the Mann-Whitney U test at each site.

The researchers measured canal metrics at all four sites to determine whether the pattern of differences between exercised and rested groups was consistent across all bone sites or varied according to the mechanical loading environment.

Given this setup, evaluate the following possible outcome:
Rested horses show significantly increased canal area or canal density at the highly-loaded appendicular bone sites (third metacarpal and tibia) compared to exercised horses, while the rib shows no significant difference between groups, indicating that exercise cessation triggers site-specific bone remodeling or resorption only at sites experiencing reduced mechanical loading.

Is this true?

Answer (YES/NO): NO